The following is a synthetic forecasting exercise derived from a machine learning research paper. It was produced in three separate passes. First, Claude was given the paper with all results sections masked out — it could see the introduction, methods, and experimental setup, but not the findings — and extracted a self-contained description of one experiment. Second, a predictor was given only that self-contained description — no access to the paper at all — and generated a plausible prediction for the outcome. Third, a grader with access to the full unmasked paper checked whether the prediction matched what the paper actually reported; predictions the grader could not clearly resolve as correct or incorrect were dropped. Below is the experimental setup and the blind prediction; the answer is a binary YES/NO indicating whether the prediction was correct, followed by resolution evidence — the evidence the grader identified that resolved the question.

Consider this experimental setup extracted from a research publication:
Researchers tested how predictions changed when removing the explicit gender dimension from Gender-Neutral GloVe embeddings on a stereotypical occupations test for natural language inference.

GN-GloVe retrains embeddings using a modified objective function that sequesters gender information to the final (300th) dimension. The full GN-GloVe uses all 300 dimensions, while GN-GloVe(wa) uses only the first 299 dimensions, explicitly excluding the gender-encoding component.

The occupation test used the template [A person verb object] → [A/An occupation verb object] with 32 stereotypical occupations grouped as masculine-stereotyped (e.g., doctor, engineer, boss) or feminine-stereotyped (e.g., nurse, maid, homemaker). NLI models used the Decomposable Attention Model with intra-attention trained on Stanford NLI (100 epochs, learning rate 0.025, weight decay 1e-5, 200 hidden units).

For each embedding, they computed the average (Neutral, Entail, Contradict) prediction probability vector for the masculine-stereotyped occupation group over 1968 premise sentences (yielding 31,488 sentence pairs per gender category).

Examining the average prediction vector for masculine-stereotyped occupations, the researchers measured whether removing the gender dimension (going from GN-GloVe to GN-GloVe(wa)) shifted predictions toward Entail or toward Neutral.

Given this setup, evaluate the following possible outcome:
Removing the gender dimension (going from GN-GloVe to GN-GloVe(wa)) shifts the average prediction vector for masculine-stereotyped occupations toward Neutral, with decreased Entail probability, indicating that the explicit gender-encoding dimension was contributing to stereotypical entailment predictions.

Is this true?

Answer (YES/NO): YES